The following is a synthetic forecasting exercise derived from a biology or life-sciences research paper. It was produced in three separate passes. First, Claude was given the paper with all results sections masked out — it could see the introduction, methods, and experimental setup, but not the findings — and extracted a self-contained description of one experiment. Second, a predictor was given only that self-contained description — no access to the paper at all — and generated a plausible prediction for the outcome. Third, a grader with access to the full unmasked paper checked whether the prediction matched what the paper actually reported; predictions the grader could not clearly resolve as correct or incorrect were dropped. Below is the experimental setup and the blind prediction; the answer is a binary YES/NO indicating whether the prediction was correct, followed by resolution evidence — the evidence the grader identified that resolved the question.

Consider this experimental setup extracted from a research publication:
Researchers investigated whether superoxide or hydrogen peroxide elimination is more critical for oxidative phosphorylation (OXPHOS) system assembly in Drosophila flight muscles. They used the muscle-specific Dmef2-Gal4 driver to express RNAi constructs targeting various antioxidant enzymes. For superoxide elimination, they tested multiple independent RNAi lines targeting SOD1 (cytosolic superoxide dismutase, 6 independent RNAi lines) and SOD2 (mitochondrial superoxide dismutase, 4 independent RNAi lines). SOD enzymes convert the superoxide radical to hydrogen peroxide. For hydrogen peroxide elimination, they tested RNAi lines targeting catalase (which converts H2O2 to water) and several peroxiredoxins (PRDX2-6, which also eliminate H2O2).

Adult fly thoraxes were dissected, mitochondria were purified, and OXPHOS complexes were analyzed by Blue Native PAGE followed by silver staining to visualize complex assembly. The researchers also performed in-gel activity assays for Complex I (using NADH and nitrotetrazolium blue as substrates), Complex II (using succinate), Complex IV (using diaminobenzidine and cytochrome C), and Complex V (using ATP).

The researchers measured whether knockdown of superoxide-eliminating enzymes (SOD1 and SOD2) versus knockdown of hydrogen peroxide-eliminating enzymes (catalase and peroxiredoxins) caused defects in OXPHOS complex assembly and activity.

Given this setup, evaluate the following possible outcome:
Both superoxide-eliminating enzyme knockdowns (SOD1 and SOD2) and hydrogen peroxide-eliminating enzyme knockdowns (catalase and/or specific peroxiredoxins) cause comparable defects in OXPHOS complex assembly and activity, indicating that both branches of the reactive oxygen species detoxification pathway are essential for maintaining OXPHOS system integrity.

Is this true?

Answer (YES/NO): NO